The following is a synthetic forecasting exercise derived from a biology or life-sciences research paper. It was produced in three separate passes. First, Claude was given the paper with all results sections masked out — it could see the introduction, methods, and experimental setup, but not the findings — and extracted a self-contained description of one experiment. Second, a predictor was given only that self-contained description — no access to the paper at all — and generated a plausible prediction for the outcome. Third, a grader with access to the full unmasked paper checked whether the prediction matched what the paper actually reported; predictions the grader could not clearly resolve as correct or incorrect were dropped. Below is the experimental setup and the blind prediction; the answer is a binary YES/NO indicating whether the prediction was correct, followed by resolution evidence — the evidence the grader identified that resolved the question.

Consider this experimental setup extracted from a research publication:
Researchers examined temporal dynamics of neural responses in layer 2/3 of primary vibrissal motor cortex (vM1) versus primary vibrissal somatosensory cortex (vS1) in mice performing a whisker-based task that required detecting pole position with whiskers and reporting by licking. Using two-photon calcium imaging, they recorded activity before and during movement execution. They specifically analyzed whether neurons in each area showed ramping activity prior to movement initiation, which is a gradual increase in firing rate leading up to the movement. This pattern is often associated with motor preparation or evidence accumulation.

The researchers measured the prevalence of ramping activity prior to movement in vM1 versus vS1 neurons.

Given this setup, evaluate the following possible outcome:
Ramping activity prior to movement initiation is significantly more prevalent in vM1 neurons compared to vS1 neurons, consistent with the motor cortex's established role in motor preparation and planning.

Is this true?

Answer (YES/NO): YES